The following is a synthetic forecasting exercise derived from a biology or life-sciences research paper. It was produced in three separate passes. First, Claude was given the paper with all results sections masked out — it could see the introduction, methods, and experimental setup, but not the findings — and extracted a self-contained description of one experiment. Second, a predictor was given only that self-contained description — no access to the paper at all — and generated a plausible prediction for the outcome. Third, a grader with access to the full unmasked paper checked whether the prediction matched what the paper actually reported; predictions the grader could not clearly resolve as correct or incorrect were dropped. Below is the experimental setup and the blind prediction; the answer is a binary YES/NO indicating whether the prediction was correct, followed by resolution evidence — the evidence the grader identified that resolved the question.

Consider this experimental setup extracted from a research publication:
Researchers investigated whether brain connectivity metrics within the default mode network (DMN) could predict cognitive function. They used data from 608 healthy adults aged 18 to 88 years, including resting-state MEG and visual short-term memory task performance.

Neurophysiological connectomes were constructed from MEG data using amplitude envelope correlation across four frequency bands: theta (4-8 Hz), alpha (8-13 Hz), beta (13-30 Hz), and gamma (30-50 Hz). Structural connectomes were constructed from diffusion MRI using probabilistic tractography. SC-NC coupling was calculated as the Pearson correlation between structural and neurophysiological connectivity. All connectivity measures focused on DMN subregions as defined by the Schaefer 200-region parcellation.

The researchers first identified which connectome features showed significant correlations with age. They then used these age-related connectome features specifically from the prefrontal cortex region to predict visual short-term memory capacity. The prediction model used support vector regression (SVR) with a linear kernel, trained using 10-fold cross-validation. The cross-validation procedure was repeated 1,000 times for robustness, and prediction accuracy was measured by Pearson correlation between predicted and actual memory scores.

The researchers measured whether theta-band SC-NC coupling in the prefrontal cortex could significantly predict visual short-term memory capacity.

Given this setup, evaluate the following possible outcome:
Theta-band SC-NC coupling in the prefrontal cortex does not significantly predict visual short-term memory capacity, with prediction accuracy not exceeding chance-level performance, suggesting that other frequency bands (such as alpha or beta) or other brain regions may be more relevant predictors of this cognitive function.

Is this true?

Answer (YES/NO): NO